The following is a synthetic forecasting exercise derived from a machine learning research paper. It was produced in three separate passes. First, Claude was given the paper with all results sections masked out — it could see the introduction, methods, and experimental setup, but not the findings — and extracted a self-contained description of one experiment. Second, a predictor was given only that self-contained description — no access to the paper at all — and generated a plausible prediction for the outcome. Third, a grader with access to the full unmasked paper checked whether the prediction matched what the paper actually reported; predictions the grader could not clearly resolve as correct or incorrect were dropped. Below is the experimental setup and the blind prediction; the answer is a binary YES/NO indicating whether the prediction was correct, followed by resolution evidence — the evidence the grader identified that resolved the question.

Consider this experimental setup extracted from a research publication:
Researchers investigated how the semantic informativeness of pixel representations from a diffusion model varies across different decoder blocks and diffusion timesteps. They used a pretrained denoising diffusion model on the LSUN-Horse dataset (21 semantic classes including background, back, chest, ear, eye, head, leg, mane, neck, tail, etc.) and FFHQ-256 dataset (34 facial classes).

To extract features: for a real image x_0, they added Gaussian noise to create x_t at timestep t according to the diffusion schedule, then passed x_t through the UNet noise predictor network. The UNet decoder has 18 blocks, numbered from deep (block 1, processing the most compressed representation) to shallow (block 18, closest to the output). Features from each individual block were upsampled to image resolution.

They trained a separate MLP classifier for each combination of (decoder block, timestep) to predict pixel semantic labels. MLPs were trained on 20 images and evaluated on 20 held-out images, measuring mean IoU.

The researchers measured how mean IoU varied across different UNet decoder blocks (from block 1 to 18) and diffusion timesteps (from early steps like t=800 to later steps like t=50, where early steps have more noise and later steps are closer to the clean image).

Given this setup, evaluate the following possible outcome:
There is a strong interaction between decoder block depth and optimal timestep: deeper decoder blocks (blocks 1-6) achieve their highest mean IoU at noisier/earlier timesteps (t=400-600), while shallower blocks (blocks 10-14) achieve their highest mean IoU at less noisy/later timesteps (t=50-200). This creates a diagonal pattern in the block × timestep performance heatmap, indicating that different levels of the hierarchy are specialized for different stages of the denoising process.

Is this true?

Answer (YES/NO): NO